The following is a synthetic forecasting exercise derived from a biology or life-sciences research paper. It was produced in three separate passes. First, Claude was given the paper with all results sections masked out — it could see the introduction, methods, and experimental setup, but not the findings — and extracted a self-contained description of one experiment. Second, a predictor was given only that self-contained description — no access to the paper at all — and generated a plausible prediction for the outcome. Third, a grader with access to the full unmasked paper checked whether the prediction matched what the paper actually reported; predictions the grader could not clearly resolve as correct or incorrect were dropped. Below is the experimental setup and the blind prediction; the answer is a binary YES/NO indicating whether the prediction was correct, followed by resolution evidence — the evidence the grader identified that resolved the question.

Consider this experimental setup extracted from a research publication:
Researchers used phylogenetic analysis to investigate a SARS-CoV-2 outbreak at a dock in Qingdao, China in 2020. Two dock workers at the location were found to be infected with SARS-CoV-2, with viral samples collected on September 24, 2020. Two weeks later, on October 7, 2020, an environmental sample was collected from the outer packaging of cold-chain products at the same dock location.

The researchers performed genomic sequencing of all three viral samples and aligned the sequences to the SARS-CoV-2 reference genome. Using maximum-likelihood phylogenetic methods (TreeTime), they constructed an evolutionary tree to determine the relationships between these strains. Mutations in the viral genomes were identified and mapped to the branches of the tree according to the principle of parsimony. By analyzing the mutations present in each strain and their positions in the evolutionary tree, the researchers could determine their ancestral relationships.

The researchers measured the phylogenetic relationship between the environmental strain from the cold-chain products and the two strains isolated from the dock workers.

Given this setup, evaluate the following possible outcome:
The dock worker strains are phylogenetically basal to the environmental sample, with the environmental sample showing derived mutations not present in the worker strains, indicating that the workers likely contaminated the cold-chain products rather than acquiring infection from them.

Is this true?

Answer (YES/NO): NO